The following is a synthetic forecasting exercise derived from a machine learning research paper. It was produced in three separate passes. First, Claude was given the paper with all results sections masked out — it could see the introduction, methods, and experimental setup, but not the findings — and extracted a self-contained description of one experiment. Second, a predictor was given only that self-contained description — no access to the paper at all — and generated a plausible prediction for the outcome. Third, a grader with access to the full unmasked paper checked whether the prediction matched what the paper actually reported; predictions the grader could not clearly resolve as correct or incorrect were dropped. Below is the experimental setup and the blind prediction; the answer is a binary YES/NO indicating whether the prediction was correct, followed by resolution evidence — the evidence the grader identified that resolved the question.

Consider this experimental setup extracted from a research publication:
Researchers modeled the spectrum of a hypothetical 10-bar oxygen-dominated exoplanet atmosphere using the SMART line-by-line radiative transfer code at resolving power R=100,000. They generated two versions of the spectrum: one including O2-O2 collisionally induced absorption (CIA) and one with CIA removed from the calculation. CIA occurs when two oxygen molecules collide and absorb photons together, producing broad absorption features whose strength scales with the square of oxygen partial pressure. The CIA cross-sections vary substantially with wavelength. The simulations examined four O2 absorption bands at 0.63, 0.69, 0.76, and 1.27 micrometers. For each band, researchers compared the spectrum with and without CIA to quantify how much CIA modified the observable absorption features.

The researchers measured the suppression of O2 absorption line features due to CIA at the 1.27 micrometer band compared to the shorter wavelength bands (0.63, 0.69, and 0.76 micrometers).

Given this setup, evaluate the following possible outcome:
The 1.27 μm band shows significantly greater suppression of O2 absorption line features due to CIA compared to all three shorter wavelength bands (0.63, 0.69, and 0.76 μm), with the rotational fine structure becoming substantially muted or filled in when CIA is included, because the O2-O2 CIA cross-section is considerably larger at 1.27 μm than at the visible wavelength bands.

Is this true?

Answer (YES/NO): YES